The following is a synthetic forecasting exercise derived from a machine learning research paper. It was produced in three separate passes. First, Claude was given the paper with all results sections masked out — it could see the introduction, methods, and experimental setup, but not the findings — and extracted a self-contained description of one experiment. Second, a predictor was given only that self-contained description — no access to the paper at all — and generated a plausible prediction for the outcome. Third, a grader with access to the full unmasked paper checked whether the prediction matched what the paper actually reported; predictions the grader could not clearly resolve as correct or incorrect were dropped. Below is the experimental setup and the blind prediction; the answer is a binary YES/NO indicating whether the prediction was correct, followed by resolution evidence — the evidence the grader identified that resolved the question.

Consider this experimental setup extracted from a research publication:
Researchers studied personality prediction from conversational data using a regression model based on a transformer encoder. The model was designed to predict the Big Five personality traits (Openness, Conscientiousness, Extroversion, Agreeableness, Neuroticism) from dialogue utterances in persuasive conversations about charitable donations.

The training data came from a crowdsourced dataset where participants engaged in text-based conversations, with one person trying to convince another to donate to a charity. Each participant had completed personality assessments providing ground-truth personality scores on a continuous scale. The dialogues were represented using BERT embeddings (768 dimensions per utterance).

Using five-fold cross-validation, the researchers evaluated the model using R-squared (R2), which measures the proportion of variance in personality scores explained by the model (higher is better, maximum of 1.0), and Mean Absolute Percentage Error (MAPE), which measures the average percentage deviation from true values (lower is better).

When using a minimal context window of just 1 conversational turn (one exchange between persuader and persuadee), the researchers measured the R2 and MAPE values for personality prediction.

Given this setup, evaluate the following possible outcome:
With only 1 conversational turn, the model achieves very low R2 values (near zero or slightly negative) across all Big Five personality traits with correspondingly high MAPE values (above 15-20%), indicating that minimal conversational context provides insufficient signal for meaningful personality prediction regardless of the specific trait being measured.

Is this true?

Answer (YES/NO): NO